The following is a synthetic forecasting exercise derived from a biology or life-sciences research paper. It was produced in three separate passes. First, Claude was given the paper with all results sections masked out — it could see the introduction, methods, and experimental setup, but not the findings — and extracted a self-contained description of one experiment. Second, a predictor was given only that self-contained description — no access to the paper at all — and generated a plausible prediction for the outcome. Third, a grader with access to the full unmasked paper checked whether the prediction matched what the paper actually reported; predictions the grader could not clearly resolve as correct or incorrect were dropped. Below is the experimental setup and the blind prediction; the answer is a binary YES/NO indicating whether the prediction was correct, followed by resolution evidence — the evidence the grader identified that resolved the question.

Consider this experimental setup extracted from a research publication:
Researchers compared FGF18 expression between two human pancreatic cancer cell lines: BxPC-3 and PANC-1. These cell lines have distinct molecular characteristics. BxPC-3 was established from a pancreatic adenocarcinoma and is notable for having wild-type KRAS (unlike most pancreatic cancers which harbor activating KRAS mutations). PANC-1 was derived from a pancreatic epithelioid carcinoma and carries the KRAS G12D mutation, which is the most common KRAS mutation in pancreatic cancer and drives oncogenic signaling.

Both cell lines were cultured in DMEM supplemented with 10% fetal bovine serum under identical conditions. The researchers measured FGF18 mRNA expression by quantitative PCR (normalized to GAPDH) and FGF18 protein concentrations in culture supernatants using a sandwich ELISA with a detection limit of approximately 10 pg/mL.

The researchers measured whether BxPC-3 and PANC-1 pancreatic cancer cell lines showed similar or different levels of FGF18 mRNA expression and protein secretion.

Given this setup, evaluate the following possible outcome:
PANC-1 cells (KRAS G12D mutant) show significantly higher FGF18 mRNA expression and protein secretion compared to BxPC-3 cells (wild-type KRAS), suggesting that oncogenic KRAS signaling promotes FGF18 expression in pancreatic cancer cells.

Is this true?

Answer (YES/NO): NO